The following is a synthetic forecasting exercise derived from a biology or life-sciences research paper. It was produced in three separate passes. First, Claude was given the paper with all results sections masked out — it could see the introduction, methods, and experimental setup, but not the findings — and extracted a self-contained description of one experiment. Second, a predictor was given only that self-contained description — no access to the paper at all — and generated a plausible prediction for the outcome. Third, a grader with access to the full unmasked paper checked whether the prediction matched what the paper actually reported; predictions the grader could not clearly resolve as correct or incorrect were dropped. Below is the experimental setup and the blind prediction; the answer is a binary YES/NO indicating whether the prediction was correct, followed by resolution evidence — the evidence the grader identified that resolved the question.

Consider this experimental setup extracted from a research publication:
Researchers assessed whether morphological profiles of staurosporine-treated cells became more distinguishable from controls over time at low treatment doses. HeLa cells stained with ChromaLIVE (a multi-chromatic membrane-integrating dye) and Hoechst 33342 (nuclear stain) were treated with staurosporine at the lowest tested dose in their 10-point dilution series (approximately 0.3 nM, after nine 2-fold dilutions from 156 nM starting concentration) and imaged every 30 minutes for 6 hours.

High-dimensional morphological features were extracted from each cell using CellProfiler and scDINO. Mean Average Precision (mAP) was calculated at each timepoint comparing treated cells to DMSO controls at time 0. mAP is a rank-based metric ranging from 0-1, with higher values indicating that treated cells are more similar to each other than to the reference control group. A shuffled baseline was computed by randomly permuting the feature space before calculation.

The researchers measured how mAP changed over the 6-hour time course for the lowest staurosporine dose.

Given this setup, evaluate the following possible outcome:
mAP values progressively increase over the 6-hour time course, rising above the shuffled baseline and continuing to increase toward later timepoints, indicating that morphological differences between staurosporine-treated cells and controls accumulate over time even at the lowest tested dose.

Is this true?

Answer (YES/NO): NO